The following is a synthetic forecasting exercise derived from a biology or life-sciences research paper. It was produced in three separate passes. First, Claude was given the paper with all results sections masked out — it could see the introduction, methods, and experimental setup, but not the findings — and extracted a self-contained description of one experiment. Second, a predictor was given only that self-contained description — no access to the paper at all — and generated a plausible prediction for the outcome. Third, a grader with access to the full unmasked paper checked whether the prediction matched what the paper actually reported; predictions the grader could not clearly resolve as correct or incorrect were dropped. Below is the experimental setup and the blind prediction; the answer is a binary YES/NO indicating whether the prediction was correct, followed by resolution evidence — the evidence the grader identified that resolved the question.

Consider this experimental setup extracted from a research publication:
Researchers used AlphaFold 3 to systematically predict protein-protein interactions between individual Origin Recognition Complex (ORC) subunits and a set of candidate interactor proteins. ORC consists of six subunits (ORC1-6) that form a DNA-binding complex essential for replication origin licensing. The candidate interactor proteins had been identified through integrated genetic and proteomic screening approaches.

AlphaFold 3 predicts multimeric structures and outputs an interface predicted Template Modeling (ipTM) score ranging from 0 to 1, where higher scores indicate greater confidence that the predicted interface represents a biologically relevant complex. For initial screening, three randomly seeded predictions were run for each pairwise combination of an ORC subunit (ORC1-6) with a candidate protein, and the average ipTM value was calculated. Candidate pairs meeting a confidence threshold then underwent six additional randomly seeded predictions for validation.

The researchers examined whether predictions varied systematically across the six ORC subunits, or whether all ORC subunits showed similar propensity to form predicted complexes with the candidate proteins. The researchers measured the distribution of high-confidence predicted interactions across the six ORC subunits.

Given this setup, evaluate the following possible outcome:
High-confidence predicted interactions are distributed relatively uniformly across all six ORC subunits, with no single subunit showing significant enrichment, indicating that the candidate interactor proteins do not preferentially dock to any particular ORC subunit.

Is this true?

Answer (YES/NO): NO